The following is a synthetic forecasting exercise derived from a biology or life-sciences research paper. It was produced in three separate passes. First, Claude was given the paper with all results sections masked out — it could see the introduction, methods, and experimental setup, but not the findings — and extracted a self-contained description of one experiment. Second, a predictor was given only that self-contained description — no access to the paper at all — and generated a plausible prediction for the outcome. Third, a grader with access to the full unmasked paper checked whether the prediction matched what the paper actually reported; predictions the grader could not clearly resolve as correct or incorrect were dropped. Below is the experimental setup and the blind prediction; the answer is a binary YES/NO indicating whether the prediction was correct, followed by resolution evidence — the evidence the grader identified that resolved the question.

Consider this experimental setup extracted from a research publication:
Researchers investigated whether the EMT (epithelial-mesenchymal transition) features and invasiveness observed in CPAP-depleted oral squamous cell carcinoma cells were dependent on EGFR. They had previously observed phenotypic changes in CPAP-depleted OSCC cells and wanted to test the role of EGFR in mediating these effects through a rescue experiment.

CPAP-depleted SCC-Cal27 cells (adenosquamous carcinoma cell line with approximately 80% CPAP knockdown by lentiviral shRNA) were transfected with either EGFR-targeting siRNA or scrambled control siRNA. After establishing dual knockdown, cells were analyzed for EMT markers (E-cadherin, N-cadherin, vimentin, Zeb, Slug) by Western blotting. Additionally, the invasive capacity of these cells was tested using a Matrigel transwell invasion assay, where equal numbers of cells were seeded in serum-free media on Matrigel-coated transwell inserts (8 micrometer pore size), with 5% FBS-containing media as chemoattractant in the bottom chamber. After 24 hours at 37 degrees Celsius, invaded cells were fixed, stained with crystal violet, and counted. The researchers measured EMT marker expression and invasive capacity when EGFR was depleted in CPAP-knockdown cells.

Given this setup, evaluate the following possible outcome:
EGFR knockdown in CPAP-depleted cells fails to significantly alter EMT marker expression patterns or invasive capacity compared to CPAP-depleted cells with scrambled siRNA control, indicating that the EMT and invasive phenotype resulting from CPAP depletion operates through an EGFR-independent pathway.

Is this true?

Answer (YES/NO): NO